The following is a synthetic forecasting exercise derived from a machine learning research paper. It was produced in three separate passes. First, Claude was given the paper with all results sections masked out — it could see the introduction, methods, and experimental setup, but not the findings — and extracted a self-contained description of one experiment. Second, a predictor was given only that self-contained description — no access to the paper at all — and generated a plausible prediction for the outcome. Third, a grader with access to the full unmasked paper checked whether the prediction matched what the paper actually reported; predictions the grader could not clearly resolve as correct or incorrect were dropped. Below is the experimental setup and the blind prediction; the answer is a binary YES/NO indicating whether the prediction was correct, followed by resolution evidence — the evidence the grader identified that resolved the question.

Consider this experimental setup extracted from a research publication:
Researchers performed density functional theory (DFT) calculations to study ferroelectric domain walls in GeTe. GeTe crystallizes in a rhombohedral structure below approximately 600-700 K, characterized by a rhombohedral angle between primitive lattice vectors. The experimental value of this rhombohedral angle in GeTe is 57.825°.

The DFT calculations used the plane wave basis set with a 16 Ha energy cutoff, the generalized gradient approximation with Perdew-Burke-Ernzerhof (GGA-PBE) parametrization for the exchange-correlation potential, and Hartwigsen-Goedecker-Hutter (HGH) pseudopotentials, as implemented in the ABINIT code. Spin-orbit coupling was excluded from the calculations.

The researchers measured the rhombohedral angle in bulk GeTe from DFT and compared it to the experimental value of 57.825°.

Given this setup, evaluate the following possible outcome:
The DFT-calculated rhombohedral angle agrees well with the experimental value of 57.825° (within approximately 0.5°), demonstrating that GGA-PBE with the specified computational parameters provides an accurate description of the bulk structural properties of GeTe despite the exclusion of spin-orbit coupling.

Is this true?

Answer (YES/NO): YES